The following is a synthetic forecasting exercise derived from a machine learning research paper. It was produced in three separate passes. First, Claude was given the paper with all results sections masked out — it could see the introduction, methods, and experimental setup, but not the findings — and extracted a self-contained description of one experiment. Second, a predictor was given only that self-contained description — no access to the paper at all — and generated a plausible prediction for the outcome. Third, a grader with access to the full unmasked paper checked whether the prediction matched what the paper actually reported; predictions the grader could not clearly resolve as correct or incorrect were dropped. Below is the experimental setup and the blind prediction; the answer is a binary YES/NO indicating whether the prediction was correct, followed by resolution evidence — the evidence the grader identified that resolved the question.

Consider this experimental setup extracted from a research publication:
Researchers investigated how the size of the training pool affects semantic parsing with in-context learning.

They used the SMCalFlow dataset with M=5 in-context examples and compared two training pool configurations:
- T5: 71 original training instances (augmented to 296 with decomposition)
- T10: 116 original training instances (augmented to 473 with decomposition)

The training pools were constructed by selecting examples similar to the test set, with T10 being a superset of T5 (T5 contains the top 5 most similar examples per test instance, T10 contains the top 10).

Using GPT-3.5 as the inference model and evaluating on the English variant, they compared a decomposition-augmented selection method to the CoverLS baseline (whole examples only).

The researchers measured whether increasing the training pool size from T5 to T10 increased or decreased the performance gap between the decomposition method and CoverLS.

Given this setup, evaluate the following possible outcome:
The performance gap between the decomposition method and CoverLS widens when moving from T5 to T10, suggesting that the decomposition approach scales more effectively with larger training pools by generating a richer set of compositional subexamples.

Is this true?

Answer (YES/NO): YES